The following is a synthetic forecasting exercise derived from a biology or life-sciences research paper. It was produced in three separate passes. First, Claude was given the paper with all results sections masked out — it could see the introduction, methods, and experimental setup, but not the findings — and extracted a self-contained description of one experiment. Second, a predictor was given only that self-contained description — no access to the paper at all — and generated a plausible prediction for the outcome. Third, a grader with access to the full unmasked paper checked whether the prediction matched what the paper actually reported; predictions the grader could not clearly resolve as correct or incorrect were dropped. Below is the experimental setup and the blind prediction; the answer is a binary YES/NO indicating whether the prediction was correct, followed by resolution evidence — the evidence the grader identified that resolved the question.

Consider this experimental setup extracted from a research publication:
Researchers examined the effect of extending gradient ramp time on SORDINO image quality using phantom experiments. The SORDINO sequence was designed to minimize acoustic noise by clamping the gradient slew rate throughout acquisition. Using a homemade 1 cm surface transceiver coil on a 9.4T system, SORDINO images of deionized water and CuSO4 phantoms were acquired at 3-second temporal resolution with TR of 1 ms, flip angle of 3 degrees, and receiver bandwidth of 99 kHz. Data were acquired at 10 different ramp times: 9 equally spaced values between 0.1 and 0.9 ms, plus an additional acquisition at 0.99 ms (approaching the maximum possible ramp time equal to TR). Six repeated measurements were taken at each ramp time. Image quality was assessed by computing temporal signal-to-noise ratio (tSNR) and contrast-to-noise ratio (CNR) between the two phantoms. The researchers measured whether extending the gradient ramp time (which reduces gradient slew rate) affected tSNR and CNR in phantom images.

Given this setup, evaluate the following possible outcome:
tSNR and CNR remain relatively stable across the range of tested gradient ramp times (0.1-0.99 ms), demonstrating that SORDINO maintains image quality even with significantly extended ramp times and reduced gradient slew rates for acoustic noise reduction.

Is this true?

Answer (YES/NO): YES